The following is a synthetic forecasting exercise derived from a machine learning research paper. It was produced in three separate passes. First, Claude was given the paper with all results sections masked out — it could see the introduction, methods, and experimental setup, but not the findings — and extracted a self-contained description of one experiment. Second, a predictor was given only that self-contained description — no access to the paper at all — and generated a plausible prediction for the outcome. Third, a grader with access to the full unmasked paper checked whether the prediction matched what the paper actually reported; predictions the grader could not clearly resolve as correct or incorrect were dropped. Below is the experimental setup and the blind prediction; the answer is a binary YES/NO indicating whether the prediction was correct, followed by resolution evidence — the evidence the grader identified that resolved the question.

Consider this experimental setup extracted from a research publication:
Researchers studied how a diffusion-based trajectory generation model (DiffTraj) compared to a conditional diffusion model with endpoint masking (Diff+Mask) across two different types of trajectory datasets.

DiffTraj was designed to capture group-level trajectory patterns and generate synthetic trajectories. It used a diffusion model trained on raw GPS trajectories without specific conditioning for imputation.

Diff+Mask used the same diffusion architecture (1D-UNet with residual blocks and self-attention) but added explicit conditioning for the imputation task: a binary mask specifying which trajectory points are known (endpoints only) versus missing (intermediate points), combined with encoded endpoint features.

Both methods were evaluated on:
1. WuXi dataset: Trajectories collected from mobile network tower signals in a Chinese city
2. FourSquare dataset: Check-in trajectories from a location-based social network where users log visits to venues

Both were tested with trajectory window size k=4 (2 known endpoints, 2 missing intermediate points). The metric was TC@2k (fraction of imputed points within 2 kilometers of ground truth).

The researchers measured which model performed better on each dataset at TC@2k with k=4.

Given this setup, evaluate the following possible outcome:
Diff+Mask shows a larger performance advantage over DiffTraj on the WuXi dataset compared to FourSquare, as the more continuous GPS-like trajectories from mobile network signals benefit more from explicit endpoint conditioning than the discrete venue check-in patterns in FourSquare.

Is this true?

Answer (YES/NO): NO